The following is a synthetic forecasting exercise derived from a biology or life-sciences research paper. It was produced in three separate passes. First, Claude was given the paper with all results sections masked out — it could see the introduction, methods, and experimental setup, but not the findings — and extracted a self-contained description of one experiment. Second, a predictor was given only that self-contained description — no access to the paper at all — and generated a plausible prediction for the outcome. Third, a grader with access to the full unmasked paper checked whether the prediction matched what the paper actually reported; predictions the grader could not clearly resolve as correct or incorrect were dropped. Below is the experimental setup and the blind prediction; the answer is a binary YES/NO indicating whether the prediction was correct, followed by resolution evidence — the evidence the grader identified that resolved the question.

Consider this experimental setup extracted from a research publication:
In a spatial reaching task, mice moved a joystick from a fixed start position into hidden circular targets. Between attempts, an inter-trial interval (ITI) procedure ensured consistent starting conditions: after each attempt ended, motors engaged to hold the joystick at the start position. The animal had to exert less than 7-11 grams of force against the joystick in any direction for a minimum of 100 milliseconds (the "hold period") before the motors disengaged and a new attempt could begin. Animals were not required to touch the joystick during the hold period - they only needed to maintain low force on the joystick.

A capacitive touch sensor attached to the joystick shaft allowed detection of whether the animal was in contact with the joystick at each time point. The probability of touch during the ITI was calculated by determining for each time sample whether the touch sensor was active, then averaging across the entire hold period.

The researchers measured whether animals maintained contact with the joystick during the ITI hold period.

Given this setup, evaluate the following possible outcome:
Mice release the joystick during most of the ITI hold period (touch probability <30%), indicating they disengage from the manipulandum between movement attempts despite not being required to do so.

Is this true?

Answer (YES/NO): NO